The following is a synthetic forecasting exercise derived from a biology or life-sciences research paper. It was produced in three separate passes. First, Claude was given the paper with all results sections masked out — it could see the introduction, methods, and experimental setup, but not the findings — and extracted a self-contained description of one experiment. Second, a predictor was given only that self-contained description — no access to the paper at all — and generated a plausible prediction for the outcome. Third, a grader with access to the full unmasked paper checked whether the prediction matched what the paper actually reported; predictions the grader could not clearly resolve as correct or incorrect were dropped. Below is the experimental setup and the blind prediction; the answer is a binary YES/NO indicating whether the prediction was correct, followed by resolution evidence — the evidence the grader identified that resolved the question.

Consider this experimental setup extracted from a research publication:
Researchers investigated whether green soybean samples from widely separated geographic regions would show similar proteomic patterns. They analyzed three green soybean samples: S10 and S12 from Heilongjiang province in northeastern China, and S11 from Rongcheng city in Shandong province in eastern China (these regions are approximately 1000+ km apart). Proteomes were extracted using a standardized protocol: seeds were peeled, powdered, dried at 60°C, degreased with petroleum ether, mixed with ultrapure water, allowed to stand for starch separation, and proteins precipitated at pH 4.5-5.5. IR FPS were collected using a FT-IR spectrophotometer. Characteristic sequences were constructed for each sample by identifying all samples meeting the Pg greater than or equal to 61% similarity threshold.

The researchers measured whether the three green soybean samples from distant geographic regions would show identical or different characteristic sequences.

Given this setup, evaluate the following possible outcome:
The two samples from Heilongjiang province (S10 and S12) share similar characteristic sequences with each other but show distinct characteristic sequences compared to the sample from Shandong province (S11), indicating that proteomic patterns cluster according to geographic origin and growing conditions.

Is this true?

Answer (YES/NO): NO